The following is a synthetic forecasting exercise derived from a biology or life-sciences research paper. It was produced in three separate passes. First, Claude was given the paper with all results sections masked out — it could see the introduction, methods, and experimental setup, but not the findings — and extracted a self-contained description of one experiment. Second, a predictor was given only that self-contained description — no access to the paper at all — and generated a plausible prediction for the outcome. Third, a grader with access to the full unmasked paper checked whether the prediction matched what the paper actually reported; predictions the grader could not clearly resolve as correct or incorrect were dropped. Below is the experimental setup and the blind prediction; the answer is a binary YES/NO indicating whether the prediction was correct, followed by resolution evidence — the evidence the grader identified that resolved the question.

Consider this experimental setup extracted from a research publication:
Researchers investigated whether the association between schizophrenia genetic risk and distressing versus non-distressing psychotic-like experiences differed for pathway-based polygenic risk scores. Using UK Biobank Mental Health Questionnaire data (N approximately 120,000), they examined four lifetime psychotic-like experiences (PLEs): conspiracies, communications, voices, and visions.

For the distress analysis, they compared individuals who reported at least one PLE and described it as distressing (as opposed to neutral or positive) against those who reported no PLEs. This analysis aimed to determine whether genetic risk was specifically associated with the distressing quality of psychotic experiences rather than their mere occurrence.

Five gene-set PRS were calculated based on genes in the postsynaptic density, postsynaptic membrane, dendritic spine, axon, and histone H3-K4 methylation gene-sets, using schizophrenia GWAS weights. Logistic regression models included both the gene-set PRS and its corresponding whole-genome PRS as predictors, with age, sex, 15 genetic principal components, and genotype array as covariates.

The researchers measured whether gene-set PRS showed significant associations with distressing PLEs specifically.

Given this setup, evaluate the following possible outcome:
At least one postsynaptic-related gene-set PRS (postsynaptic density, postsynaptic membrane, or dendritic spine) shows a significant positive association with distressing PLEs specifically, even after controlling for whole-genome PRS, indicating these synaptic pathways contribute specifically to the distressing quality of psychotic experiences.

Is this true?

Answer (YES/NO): YES